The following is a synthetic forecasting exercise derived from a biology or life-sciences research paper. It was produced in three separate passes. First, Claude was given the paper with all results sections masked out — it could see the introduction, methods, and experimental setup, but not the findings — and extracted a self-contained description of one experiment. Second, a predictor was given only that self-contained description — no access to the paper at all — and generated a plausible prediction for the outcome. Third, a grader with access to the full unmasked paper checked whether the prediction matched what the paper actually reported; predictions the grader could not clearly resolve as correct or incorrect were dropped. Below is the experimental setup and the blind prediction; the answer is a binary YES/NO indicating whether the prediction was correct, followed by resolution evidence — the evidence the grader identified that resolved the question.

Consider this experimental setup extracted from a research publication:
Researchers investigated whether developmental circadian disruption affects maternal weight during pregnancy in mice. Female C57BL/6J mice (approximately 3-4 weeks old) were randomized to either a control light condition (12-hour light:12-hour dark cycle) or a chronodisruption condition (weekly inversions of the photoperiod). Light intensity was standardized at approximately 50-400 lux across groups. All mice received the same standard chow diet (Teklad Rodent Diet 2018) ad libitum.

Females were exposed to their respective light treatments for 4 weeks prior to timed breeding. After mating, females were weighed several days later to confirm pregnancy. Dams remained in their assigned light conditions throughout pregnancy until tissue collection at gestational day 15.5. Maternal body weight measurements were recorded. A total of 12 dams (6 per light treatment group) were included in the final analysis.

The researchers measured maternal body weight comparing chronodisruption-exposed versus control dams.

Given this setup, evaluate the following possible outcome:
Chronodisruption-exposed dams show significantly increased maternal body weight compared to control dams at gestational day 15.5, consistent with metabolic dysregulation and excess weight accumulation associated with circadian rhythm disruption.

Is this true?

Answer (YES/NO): NO